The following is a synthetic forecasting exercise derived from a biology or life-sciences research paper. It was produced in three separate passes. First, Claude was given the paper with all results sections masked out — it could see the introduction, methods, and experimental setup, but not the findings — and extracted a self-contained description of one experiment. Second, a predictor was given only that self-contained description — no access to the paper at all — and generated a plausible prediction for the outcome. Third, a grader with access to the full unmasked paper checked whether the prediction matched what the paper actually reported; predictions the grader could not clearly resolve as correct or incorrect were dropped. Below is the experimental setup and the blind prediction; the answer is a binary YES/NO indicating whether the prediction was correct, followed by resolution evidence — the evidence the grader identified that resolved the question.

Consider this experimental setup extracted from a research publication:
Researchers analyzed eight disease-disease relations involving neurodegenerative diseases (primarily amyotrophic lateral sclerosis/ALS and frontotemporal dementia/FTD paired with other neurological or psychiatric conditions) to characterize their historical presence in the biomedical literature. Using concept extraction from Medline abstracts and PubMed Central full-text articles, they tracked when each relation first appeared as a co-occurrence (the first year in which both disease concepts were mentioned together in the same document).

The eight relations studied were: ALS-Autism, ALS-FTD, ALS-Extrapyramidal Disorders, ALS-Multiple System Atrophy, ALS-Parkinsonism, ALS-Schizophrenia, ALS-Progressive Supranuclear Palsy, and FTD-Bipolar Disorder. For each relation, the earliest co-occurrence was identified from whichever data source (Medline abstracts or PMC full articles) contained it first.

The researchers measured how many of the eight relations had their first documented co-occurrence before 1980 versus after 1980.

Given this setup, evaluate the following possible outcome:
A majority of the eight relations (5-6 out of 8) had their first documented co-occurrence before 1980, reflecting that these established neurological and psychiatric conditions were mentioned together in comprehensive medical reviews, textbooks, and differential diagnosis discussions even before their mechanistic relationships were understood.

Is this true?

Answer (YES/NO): YES